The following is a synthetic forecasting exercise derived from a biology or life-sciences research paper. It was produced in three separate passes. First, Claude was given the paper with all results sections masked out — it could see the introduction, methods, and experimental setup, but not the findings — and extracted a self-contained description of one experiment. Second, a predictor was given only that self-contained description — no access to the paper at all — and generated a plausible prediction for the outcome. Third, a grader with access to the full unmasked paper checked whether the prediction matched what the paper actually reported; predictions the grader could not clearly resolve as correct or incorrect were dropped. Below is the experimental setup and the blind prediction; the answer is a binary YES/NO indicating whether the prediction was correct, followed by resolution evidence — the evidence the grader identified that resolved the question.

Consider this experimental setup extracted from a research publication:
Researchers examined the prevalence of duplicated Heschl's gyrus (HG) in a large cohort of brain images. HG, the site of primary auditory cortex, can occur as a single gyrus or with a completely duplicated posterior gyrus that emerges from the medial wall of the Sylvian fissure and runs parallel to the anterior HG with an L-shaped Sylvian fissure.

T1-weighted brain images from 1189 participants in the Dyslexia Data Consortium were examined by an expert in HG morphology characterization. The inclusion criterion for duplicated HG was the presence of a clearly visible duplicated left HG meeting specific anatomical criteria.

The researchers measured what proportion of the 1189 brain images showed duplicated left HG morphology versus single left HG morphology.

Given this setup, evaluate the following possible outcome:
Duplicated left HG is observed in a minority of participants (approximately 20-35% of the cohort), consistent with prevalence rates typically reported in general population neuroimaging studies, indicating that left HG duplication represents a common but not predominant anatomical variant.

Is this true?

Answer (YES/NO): NO